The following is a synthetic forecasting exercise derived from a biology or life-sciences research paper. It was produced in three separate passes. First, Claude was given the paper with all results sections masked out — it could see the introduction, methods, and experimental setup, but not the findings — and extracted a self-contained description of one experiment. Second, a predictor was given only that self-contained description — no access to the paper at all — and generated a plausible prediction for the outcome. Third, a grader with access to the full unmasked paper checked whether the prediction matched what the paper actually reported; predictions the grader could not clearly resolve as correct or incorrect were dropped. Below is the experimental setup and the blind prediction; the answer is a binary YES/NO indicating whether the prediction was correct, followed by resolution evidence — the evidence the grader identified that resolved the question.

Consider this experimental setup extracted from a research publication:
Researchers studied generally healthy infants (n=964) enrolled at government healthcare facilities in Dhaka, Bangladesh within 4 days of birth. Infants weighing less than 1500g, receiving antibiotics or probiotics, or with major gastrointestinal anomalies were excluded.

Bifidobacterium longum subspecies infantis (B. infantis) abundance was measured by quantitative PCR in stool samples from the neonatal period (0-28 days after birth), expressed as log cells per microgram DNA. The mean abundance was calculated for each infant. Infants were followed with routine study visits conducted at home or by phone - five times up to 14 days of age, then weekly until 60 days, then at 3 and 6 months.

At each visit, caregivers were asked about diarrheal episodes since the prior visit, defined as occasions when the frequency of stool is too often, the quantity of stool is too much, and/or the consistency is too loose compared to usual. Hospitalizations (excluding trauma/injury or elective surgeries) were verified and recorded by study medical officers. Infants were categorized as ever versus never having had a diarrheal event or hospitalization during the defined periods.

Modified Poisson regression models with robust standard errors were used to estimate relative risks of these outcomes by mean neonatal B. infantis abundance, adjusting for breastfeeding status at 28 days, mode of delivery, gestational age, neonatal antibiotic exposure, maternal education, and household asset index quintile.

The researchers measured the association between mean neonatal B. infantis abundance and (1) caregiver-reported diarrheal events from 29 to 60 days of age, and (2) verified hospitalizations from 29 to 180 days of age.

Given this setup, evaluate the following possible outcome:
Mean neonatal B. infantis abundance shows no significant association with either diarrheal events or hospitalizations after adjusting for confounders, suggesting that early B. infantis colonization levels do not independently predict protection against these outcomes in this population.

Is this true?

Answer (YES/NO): YES